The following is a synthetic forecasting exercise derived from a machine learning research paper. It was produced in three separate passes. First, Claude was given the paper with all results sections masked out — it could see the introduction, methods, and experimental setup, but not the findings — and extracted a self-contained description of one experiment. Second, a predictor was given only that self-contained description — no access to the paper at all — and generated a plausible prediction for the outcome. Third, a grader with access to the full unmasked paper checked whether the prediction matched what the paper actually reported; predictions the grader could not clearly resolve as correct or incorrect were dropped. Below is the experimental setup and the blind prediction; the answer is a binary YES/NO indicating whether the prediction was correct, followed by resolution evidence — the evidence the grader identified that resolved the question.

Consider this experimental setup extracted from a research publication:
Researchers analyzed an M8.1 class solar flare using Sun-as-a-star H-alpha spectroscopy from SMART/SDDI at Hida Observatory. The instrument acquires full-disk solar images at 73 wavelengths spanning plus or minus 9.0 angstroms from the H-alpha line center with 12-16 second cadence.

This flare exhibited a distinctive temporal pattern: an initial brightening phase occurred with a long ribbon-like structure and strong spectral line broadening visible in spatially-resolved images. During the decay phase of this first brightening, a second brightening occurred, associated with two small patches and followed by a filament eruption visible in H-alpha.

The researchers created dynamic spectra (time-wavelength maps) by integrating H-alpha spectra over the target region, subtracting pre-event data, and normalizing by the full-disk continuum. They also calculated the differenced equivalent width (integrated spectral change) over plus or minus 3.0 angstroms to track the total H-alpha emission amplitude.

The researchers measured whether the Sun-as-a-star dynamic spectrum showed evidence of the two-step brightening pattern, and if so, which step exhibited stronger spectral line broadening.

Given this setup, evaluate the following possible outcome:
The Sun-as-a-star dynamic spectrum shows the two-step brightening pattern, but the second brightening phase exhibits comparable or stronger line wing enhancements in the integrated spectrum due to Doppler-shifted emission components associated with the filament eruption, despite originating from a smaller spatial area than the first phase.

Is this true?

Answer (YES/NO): NO